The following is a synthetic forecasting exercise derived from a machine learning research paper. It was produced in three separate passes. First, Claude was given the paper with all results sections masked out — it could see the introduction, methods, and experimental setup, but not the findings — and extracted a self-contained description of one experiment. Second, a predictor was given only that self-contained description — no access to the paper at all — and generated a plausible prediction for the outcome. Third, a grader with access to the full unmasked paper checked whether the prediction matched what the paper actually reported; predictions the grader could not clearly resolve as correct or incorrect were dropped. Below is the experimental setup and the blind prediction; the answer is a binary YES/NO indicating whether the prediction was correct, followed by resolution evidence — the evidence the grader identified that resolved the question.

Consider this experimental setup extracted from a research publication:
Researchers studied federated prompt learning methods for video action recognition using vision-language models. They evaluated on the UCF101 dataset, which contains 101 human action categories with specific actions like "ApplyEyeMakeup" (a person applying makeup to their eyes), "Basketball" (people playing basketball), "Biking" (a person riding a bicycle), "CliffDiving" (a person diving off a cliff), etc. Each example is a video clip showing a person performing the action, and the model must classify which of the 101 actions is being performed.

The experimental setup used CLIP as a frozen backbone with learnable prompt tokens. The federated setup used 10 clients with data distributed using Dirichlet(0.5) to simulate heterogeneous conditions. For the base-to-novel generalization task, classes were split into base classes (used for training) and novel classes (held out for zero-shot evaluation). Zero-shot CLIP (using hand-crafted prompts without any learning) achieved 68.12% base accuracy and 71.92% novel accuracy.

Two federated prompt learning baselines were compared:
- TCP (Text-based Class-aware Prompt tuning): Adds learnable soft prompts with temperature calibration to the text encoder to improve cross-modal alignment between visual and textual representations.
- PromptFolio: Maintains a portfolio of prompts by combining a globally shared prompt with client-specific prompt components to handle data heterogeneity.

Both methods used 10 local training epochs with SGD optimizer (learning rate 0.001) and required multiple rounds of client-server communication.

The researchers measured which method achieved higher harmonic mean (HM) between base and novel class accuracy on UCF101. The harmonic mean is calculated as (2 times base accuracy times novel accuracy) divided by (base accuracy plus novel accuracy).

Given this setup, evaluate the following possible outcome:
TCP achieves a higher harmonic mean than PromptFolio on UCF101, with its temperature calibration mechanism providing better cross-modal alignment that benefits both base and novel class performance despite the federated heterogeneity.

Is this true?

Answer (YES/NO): YES